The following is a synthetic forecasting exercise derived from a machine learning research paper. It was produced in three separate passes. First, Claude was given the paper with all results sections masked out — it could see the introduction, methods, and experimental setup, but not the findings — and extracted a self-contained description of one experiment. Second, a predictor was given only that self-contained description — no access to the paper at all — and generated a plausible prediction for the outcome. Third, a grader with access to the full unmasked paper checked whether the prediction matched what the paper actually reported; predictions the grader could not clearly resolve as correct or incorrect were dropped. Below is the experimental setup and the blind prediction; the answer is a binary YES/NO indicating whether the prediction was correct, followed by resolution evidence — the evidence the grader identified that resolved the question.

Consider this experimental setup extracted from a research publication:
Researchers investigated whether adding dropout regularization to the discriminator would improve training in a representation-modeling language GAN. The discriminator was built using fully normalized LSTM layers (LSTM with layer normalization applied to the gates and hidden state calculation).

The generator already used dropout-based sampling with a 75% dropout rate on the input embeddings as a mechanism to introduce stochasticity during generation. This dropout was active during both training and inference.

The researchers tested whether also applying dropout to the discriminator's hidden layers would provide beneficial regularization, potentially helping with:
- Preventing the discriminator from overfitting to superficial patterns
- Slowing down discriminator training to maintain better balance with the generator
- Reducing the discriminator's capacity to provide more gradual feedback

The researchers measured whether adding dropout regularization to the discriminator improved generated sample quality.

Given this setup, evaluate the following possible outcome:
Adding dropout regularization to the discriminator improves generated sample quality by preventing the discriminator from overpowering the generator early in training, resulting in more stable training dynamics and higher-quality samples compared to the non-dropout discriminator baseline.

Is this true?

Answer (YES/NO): NO